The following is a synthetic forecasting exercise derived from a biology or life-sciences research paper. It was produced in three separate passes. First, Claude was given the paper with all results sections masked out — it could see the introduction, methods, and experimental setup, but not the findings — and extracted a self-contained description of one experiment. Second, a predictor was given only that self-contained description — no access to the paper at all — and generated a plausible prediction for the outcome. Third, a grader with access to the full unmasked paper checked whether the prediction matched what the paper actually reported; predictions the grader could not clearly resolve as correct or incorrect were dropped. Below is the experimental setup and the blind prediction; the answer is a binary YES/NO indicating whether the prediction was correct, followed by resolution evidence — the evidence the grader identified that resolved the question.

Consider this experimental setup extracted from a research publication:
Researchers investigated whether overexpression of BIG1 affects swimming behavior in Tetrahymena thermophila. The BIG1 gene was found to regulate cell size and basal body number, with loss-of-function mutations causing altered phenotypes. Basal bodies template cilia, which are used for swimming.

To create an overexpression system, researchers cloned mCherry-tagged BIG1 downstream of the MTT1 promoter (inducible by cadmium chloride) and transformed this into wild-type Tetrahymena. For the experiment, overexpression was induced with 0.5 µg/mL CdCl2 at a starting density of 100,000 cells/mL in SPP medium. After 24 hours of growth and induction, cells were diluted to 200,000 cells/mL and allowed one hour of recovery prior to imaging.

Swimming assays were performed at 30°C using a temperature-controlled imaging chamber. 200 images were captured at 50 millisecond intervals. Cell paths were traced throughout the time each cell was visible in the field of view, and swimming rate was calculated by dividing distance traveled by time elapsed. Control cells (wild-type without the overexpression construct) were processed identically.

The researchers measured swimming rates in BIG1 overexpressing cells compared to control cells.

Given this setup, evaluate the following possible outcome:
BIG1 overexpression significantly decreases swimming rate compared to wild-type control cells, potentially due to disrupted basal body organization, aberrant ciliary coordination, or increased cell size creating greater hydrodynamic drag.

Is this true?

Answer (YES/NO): YES